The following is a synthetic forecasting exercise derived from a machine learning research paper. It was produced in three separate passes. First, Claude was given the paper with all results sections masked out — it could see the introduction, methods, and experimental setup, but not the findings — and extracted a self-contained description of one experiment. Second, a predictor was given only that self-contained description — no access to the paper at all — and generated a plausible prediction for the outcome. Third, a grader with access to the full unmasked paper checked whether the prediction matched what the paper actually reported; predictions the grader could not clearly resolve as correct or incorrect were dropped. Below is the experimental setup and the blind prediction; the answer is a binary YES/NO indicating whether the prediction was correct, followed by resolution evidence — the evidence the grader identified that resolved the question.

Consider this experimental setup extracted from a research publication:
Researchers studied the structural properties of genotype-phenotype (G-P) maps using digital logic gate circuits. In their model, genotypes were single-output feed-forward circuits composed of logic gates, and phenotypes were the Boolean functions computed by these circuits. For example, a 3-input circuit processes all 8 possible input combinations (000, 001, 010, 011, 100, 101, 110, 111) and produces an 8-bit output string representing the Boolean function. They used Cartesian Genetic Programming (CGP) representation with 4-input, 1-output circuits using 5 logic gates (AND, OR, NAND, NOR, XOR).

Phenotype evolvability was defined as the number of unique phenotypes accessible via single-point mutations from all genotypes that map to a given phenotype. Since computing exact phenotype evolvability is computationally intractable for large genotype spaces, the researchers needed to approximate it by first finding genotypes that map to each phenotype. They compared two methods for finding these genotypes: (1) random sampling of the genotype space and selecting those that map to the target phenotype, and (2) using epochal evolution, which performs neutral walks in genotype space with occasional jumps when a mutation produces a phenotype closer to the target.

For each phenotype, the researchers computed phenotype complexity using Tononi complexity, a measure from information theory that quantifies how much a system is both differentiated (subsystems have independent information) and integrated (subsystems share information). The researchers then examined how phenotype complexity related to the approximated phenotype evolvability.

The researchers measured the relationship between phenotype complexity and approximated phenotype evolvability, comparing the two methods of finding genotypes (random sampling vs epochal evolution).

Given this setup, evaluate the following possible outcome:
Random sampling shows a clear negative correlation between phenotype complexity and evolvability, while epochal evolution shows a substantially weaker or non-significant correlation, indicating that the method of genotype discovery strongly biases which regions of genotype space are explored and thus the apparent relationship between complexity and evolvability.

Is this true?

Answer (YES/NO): NO